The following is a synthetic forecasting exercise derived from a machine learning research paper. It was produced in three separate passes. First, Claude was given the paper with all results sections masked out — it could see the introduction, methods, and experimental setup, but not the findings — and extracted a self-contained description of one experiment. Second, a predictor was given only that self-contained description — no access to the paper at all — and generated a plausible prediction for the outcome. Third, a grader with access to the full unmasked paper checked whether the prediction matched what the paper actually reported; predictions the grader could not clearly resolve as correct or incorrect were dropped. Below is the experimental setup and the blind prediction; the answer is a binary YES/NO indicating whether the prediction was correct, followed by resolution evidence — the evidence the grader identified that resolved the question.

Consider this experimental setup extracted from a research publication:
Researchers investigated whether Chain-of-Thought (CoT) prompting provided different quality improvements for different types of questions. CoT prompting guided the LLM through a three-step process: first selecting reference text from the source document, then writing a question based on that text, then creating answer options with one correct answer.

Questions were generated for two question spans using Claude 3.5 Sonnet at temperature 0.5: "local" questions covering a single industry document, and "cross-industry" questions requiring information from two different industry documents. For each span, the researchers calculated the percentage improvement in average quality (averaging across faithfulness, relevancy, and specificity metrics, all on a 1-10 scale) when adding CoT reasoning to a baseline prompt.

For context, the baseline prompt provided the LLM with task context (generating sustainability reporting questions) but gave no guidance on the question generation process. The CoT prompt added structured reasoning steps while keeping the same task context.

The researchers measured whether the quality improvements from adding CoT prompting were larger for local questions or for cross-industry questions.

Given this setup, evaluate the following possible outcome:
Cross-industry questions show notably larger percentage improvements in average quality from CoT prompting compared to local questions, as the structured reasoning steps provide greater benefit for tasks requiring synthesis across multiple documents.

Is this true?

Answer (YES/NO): YES